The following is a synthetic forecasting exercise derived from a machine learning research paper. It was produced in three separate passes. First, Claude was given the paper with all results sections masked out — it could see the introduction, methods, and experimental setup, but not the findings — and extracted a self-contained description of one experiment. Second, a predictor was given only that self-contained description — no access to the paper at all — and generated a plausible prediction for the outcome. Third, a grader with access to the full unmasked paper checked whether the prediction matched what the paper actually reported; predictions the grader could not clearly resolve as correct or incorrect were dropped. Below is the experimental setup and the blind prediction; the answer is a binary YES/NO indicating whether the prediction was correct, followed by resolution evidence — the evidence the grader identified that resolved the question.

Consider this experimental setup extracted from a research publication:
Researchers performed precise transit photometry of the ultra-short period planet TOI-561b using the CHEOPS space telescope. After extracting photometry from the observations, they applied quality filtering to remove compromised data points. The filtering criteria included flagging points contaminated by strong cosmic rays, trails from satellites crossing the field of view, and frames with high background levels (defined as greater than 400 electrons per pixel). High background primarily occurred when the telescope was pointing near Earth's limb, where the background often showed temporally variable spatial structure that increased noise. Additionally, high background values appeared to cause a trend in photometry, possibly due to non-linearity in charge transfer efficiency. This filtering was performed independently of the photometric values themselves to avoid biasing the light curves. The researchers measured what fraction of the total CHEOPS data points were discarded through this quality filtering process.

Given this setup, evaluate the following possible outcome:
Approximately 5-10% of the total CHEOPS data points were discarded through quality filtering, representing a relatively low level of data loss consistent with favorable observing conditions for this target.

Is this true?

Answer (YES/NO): NO